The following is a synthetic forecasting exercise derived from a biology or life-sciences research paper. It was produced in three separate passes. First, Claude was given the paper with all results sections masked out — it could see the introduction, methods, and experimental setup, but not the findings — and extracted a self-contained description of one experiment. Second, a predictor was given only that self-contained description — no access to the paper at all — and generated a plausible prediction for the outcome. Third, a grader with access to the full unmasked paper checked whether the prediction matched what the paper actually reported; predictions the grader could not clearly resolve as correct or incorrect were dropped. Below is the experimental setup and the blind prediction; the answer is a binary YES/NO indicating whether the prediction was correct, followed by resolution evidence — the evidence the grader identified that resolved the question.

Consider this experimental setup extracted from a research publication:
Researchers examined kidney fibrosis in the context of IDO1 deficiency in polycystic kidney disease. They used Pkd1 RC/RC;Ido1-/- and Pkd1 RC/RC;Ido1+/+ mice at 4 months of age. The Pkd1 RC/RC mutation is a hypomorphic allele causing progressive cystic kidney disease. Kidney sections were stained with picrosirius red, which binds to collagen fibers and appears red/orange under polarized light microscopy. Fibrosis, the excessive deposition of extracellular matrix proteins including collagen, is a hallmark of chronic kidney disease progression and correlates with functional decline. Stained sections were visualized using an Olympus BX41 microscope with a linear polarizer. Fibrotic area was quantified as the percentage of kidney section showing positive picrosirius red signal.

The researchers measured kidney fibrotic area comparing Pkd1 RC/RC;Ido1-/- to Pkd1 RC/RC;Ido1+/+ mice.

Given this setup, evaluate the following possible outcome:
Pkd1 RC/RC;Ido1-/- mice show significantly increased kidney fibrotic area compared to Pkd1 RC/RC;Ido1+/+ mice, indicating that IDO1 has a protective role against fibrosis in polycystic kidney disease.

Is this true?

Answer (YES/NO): NO